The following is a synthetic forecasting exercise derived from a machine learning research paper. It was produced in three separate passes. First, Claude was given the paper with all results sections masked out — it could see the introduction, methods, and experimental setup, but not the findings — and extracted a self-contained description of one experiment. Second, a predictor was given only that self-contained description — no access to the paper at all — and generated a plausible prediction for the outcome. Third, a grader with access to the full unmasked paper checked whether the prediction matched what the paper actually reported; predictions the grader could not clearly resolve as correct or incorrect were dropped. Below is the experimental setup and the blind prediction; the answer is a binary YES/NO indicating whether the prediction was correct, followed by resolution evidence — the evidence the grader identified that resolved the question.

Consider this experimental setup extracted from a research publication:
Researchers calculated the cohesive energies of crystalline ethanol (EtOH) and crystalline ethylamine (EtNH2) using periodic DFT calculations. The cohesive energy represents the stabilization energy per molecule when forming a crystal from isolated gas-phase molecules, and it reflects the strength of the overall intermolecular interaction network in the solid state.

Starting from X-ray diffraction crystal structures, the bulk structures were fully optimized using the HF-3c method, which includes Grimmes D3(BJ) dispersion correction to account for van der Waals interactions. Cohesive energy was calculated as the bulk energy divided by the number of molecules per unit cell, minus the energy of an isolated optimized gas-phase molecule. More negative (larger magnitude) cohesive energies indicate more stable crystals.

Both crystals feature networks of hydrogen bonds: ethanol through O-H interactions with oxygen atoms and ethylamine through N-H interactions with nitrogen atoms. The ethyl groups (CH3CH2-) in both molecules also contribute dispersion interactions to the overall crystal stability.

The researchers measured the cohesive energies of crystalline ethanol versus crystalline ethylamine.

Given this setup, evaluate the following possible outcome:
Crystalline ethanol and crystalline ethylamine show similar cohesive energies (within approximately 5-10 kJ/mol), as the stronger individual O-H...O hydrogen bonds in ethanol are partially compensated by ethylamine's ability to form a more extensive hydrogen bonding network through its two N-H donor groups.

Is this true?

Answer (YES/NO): NO